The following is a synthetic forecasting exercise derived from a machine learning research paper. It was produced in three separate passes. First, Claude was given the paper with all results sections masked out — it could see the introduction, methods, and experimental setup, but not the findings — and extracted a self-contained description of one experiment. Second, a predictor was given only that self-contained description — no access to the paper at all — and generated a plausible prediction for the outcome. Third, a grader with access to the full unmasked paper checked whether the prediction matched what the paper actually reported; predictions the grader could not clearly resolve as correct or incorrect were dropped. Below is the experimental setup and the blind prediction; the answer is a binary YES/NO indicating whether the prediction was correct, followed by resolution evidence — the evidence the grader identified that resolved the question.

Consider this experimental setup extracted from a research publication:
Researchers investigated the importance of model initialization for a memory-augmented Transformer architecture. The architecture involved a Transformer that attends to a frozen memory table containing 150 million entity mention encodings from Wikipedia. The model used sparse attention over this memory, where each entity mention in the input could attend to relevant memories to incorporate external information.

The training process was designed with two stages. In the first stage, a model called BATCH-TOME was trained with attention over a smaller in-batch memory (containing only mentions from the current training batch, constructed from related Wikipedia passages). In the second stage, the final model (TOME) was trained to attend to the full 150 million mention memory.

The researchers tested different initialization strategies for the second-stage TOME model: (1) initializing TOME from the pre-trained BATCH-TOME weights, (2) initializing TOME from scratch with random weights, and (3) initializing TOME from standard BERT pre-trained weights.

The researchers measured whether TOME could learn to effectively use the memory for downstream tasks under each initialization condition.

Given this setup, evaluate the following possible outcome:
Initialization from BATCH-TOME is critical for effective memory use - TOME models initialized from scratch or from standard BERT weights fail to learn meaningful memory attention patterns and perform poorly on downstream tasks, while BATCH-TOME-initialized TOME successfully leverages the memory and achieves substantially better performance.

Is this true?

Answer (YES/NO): YES